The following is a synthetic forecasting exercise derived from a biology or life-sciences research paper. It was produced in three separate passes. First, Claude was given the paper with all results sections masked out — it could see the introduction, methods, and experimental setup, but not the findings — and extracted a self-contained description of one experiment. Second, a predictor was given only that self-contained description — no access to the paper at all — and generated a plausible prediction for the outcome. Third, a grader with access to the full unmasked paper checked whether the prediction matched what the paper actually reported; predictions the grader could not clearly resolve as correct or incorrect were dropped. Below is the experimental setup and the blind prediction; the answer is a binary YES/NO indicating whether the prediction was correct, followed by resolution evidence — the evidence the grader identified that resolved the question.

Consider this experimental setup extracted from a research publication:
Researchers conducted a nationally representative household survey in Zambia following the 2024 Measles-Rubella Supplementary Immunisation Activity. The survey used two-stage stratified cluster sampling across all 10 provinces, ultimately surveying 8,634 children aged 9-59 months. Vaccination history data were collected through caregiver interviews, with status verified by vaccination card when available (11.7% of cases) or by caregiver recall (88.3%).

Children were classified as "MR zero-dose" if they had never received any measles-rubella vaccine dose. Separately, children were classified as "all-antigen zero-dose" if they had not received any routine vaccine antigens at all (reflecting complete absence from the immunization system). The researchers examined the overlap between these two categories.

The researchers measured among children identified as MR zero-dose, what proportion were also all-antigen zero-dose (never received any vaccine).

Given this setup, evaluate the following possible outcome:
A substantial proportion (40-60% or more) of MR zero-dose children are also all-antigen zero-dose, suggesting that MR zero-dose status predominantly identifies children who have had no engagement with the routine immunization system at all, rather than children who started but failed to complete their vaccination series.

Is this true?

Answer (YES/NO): YES